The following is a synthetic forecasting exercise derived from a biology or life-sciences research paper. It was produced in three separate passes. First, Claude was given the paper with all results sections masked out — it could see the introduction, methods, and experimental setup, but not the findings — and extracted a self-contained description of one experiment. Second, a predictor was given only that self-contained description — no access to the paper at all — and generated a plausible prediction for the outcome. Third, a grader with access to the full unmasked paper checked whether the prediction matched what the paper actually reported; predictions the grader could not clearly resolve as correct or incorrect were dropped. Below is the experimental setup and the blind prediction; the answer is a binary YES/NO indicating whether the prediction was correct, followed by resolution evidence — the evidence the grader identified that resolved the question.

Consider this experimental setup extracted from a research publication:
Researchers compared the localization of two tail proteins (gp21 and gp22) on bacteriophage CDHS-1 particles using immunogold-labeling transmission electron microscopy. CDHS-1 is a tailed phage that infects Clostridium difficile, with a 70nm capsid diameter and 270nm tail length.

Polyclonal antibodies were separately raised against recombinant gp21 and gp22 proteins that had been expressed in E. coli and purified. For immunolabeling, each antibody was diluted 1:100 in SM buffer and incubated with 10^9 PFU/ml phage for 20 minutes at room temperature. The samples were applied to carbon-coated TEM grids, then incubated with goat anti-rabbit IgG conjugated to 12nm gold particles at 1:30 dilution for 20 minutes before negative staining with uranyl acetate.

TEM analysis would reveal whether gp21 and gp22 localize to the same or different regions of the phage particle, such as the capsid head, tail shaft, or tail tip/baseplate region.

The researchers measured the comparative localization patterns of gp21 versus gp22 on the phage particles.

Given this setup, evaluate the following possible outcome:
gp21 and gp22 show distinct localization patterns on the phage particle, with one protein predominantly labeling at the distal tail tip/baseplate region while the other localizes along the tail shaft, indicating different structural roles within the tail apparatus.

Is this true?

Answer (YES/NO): NO